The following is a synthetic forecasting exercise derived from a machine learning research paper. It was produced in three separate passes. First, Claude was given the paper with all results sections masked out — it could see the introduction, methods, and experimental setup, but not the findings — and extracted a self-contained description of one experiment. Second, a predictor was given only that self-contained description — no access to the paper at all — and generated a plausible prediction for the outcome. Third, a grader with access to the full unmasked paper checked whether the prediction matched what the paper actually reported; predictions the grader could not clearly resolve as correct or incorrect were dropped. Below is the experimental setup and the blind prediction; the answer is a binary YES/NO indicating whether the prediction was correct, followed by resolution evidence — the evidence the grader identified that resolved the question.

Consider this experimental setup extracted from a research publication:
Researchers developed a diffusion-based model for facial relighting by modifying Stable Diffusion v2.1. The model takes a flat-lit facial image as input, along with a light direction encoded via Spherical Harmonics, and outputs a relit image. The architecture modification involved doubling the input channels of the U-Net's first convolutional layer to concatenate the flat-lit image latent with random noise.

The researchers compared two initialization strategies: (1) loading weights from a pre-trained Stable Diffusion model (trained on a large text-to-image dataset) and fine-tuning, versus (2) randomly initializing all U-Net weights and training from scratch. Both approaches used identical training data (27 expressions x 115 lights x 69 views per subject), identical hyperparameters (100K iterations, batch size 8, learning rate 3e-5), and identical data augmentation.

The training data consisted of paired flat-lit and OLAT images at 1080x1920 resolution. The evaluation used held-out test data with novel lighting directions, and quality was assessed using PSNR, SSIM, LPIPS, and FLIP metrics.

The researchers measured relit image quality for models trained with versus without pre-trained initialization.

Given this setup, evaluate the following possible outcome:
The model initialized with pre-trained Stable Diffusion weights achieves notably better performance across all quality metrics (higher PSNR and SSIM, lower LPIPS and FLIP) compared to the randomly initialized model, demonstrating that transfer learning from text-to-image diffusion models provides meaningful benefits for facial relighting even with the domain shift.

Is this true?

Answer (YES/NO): YES